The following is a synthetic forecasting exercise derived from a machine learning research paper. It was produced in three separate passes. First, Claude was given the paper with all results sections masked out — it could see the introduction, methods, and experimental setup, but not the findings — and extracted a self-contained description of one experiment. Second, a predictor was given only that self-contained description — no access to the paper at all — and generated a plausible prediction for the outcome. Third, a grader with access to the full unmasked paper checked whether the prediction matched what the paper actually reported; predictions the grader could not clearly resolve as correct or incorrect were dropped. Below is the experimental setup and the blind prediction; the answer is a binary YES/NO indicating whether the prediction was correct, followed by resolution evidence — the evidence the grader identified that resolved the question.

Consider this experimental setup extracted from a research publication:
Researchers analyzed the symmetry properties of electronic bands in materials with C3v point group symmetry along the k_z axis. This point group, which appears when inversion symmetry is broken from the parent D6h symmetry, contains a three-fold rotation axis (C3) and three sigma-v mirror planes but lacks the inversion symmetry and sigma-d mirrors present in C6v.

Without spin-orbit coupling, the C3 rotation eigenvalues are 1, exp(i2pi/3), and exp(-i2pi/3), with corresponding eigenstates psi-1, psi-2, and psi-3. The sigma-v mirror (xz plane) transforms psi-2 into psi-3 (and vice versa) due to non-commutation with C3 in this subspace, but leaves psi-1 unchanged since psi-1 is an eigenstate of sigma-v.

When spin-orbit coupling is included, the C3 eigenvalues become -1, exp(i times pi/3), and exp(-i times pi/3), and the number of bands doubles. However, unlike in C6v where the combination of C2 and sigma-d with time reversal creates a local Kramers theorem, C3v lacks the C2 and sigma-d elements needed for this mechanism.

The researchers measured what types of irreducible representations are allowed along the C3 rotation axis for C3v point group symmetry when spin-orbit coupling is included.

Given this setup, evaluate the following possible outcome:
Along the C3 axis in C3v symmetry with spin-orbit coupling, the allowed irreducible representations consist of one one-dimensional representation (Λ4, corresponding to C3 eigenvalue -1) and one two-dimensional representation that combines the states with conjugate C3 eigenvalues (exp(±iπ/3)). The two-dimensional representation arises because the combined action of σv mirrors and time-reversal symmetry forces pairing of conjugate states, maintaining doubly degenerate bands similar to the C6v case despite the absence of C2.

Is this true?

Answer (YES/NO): NO